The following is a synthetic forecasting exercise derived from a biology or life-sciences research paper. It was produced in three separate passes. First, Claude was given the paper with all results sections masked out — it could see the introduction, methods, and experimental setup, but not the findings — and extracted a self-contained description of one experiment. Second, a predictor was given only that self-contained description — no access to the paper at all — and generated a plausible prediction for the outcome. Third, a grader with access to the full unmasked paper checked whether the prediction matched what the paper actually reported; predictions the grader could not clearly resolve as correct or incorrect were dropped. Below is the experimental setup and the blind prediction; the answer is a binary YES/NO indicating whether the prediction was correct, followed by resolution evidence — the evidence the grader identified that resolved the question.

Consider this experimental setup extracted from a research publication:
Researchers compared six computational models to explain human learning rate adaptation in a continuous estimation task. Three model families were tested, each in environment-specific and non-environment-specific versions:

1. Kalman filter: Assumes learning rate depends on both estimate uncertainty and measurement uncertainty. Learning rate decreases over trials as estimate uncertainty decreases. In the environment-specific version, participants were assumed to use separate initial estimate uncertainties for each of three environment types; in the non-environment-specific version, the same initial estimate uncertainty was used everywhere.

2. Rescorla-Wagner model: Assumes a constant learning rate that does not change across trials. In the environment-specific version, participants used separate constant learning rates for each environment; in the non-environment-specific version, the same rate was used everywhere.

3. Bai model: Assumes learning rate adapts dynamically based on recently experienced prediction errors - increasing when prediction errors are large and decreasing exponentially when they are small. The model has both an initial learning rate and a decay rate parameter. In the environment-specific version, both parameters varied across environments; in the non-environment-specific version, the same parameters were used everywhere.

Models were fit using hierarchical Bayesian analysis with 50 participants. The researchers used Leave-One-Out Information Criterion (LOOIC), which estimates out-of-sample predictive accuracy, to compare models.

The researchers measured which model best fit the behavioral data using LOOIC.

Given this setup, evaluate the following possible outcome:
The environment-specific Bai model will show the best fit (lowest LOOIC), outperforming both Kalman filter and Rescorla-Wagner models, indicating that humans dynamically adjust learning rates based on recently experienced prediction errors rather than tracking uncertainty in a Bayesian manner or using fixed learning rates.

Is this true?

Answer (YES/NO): YES